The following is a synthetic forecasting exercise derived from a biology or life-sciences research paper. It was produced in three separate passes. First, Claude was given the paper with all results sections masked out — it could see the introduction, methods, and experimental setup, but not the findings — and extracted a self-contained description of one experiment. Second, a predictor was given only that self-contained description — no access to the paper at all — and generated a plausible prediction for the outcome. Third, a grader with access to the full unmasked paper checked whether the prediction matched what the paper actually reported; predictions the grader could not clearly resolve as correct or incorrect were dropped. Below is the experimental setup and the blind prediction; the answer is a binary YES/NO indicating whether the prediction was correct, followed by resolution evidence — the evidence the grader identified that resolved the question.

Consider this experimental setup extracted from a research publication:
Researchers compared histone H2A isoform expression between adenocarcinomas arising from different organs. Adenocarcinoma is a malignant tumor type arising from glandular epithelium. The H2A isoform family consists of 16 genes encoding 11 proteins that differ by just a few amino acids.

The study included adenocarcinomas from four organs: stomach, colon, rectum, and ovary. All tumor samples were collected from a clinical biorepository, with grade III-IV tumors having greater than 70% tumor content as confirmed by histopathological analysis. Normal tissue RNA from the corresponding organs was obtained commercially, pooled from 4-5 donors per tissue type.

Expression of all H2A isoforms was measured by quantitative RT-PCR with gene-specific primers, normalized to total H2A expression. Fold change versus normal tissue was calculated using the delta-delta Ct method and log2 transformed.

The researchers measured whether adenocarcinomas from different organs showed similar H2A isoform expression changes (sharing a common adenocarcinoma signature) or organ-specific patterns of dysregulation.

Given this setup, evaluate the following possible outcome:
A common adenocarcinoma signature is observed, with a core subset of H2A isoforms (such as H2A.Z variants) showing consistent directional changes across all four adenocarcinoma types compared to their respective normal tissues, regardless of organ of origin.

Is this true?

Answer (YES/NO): NO